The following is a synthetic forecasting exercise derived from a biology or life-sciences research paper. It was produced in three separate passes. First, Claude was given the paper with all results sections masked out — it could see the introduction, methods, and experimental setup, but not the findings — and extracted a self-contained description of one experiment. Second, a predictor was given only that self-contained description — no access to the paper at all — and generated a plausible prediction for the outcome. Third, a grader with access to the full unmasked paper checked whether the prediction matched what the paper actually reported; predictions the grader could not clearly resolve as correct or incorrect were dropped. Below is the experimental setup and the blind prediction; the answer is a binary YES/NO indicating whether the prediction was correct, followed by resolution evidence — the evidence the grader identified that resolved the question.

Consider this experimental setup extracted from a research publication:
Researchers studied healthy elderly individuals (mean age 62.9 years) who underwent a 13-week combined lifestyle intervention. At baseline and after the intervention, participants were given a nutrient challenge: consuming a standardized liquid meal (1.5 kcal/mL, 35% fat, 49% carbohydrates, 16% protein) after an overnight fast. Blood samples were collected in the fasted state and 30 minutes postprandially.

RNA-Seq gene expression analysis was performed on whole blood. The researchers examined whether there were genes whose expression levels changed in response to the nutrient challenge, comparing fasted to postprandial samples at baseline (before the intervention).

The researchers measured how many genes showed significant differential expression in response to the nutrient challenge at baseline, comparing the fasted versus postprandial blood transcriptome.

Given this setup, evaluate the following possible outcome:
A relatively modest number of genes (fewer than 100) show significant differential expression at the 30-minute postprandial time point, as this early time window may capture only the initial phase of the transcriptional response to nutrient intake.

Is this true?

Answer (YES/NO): NO